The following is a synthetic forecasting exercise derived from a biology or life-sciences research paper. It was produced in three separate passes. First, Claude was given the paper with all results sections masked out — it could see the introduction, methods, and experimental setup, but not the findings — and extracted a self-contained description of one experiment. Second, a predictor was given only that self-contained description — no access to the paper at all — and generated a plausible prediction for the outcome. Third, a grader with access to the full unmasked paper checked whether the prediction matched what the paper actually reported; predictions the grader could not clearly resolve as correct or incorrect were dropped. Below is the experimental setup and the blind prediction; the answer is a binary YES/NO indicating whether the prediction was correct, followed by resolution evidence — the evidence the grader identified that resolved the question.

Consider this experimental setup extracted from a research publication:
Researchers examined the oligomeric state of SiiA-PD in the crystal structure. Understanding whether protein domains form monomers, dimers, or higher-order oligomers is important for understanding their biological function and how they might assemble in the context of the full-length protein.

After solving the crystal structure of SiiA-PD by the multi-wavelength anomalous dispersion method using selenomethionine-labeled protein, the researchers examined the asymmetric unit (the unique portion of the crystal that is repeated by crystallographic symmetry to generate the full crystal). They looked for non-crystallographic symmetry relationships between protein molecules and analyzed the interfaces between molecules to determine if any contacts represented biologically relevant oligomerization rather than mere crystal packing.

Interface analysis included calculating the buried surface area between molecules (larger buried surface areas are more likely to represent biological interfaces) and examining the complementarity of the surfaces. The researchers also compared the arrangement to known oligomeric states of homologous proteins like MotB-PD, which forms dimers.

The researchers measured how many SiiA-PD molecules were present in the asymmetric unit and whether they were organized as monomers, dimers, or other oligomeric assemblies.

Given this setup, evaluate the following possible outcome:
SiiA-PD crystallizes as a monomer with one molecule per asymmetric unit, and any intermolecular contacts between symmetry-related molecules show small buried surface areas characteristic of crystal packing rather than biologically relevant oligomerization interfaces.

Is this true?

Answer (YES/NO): NO